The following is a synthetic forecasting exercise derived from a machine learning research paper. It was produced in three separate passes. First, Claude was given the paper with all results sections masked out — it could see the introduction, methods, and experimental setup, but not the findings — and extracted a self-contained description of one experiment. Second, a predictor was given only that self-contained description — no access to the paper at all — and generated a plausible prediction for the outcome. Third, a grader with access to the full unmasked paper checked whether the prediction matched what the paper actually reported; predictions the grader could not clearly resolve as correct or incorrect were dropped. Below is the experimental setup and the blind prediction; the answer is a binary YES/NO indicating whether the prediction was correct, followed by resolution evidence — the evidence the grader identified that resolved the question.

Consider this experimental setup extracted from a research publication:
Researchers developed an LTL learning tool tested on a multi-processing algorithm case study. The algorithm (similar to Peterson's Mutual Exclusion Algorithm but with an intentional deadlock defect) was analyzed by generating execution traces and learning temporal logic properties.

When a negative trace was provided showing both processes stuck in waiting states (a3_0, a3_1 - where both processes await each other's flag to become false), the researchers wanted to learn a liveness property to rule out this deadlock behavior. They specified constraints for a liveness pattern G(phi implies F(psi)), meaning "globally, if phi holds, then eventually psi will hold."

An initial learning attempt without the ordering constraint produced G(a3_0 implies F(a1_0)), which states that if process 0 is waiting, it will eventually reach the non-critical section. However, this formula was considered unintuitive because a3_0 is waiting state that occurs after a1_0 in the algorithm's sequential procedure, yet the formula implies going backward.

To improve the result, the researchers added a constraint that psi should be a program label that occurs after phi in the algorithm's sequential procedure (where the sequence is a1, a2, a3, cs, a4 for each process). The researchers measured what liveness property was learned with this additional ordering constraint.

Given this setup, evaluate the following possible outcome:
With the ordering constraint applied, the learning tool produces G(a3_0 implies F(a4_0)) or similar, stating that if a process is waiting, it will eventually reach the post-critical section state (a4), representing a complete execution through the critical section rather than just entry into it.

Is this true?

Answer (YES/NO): NO